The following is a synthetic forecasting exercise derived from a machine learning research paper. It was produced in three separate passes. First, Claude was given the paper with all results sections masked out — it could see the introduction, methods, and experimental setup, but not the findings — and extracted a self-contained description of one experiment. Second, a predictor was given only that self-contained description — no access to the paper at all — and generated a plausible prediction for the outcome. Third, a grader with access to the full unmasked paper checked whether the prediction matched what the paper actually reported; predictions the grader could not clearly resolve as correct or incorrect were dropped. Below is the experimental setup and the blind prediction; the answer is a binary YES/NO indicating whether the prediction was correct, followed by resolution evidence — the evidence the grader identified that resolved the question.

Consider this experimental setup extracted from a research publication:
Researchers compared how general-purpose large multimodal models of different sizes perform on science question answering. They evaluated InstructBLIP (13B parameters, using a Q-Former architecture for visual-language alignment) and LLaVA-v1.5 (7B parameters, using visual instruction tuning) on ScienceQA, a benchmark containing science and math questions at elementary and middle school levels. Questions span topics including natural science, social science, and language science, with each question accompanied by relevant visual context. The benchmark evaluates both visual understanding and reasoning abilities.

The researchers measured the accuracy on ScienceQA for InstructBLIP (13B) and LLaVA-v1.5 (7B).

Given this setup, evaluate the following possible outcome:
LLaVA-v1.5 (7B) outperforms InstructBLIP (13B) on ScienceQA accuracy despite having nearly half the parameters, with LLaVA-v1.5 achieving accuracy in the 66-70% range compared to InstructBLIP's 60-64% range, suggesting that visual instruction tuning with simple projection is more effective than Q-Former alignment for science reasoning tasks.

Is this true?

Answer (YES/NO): NO